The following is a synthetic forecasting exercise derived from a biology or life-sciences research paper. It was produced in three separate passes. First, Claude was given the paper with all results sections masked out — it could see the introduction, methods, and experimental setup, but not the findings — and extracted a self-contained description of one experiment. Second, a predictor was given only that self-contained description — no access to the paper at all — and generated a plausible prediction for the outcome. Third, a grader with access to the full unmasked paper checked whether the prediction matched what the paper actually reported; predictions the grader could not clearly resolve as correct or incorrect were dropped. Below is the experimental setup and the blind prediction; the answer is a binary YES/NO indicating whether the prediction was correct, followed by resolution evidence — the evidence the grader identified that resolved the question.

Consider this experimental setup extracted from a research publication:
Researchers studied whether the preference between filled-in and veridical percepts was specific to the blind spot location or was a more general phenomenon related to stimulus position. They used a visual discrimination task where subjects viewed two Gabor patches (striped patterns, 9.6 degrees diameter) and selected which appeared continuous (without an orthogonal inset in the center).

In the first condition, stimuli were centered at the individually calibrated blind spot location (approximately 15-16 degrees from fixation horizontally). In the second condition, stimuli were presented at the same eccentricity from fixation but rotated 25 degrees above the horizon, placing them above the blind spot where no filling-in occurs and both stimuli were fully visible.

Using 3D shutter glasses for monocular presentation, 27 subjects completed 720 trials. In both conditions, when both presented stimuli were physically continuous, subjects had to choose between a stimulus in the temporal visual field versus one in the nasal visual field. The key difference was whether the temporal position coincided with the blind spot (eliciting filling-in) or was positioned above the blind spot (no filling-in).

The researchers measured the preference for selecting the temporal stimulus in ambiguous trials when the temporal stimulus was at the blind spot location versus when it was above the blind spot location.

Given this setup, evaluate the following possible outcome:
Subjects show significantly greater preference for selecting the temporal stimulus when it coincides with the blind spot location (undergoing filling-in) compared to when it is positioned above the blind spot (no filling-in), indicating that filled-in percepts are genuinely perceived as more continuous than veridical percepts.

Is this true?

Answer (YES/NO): YES